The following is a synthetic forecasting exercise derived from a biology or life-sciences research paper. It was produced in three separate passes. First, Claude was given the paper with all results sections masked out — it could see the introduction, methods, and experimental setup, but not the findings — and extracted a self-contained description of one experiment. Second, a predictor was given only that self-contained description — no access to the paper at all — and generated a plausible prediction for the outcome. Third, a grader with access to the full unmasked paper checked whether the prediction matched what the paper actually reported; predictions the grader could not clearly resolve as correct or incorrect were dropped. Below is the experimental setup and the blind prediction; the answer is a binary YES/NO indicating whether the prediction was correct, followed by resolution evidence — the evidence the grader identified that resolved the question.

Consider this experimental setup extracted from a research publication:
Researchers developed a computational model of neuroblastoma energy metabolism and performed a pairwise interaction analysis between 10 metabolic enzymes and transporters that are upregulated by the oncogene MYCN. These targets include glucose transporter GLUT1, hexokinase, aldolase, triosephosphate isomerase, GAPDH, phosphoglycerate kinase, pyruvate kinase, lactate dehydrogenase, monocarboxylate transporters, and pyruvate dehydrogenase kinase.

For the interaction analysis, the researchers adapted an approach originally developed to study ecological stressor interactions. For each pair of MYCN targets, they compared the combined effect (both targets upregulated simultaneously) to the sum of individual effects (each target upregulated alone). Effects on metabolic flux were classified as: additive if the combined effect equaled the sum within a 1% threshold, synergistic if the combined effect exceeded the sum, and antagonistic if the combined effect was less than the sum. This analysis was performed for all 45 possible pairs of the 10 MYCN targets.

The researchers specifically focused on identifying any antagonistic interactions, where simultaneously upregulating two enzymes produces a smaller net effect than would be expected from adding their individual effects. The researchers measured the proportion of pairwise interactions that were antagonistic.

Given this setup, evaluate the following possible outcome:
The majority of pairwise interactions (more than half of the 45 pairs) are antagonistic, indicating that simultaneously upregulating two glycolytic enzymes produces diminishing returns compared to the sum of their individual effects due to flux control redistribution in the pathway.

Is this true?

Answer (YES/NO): NO